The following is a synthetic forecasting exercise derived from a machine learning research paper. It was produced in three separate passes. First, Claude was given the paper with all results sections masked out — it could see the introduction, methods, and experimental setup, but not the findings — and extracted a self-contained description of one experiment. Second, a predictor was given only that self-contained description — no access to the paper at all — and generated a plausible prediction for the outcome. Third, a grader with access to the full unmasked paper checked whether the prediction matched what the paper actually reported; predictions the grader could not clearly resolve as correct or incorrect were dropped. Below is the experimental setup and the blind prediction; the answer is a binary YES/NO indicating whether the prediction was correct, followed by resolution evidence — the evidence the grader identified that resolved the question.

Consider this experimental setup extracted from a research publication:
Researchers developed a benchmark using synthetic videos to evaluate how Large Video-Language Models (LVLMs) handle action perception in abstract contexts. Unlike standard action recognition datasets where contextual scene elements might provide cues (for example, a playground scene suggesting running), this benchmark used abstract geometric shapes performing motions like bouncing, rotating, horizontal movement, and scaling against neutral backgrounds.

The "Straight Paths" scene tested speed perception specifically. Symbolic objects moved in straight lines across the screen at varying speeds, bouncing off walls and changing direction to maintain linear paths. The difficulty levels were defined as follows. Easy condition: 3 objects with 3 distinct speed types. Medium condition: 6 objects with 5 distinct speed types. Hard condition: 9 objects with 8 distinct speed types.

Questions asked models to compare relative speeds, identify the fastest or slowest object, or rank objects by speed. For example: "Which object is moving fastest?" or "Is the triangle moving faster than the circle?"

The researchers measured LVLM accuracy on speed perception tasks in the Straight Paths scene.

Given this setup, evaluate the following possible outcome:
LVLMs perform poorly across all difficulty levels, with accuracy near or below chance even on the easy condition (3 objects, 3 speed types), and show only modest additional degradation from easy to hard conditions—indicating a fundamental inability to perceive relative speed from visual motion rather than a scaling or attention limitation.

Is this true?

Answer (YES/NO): NO